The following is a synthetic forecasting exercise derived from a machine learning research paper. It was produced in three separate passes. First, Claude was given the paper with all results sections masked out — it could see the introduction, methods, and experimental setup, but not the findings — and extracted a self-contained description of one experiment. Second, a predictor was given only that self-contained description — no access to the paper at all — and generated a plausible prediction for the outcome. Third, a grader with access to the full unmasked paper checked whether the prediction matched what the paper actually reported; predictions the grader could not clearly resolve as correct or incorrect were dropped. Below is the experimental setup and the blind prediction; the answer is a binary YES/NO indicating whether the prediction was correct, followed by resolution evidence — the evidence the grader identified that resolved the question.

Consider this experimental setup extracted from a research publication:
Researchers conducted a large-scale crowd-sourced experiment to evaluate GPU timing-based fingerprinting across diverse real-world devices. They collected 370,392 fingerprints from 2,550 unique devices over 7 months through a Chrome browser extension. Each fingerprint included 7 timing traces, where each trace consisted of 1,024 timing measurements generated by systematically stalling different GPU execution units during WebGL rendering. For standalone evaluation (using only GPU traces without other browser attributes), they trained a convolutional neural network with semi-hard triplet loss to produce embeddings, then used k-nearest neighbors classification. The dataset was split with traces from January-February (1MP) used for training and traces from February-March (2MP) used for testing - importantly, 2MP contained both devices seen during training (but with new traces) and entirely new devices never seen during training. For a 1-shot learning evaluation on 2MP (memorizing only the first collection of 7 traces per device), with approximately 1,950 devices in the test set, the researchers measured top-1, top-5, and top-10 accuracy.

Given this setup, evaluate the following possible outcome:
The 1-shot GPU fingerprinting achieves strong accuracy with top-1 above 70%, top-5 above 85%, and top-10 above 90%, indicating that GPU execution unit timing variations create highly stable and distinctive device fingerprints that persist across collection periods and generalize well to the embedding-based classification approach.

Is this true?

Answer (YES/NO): NO